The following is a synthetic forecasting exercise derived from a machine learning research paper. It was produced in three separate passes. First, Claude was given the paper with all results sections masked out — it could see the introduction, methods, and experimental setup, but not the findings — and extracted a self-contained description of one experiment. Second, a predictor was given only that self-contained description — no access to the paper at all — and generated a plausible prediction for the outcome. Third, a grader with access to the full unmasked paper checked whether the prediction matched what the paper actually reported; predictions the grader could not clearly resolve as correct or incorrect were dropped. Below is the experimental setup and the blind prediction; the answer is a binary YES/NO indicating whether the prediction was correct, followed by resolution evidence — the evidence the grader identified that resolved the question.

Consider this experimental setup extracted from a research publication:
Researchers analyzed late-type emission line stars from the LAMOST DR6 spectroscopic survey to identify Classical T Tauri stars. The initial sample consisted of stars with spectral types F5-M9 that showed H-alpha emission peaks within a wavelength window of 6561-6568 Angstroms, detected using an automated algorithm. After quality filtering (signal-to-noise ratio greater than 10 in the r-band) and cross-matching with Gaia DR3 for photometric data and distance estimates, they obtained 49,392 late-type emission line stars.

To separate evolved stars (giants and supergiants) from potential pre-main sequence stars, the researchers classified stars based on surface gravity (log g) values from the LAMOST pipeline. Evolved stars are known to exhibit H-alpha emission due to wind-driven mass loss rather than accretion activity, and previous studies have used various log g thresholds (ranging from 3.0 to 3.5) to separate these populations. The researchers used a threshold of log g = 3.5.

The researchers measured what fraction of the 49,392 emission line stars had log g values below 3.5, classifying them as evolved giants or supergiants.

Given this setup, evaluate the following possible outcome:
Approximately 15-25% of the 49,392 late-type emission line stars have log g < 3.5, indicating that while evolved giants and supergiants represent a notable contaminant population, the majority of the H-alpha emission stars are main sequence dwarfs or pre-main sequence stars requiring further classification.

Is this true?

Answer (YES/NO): NO